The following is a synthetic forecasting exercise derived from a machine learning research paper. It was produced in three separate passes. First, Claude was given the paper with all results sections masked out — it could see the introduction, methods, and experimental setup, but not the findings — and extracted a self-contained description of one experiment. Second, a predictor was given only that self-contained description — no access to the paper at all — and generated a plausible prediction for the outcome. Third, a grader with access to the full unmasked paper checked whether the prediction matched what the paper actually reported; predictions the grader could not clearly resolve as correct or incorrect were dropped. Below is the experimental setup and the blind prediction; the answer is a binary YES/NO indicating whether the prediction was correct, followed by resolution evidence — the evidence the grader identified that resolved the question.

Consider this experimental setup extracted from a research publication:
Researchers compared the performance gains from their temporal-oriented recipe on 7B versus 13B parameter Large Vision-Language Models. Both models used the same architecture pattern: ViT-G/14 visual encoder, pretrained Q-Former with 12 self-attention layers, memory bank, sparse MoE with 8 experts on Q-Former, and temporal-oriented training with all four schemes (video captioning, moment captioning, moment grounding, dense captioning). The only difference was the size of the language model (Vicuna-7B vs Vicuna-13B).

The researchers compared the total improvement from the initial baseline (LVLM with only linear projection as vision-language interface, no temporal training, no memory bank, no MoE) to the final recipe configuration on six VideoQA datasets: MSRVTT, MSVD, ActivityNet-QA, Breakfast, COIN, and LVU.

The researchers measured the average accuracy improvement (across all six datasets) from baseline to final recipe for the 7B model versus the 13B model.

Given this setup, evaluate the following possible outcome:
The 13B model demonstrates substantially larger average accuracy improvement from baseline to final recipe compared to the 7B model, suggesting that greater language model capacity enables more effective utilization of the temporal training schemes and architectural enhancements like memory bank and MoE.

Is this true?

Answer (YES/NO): NO